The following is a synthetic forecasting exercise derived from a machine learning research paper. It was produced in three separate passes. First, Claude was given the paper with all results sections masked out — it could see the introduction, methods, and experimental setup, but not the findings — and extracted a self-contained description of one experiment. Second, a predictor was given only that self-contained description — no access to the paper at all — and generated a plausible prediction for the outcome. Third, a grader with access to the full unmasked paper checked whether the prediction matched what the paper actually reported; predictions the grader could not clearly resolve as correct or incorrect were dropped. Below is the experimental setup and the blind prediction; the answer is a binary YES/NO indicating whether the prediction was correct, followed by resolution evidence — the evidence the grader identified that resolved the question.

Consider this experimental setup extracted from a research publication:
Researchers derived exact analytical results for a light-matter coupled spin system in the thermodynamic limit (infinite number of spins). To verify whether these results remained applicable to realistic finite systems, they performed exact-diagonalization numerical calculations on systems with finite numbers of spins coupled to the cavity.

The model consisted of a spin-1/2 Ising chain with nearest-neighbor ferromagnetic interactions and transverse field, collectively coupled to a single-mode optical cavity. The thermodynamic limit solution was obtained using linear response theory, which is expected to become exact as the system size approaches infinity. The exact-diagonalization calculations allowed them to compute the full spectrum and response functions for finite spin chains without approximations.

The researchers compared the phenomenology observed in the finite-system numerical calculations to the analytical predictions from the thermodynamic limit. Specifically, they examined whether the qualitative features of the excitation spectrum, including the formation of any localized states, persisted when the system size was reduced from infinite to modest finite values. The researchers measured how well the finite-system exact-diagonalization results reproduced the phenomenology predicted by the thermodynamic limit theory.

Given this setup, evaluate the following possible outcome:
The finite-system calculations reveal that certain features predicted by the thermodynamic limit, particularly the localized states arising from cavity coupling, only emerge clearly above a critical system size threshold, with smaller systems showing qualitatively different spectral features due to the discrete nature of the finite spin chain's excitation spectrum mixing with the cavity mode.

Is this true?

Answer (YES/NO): NO